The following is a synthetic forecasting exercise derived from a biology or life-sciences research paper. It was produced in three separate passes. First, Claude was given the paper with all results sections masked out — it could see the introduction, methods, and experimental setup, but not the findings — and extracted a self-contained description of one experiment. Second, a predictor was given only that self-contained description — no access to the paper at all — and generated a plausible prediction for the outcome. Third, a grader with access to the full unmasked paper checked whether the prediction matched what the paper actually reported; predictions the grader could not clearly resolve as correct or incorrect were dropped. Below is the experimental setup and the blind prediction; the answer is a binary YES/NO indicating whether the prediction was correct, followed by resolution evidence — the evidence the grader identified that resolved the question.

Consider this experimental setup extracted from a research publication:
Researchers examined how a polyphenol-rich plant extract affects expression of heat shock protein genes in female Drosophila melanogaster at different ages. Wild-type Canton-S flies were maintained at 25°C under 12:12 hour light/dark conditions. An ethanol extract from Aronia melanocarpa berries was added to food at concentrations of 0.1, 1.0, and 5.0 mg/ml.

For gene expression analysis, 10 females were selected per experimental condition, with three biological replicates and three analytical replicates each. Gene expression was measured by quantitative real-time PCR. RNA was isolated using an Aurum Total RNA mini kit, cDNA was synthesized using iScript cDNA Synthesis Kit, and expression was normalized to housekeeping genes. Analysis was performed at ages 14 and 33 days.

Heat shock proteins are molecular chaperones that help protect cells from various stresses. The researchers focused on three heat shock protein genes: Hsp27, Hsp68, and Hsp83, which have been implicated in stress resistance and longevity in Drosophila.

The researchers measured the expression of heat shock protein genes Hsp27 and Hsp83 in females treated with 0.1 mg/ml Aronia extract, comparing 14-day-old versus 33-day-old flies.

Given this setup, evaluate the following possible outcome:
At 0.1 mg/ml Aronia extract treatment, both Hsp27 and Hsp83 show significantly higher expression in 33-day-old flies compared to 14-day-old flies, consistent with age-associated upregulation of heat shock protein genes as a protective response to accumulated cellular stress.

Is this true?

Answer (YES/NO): YES